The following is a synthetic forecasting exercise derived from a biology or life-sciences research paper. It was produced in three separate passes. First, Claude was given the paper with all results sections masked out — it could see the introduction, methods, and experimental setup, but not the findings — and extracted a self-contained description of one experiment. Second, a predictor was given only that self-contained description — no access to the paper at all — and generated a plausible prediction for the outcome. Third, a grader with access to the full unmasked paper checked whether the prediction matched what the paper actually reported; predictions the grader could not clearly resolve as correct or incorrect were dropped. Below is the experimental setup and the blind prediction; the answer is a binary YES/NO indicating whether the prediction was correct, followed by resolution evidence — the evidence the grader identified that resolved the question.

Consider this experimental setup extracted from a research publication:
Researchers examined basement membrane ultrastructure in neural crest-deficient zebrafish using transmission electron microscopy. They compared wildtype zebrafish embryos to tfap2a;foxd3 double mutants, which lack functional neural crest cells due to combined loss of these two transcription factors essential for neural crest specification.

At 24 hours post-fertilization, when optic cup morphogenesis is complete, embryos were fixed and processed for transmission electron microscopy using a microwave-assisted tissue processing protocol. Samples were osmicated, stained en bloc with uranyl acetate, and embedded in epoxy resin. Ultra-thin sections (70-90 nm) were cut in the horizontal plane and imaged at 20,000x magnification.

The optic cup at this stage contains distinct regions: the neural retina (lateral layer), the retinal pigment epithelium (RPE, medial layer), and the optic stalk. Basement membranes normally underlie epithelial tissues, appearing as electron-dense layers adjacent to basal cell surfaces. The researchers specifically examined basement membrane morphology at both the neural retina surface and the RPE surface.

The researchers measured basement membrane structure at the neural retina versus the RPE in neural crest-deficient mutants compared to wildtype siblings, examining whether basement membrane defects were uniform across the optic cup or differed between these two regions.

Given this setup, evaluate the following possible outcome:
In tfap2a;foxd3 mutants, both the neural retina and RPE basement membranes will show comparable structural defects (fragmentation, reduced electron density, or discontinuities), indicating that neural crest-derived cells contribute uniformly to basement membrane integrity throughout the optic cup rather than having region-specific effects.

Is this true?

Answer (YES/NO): NO